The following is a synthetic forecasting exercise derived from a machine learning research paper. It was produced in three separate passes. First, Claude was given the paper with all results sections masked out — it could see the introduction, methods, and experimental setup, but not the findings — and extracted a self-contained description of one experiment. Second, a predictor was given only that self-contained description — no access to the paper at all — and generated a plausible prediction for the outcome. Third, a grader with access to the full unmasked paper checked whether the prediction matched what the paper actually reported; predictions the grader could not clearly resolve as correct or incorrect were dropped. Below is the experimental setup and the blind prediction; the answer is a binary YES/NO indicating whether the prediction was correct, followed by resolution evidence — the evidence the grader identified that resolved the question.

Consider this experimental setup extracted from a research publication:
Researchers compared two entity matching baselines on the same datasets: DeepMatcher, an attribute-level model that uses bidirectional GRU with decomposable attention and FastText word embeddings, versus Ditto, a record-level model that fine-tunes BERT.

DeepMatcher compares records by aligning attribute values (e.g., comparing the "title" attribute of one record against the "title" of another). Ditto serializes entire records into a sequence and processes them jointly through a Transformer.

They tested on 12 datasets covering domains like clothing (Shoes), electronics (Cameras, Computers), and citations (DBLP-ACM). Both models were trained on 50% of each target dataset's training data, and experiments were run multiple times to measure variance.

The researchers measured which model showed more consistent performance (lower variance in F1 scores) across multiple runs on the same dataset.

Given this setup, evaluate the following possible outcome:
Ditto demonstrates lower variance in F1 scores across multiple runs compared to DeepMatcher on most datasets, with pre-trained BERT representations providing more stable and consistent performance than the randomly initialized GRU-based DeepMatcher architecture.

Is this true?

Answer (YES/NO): YES